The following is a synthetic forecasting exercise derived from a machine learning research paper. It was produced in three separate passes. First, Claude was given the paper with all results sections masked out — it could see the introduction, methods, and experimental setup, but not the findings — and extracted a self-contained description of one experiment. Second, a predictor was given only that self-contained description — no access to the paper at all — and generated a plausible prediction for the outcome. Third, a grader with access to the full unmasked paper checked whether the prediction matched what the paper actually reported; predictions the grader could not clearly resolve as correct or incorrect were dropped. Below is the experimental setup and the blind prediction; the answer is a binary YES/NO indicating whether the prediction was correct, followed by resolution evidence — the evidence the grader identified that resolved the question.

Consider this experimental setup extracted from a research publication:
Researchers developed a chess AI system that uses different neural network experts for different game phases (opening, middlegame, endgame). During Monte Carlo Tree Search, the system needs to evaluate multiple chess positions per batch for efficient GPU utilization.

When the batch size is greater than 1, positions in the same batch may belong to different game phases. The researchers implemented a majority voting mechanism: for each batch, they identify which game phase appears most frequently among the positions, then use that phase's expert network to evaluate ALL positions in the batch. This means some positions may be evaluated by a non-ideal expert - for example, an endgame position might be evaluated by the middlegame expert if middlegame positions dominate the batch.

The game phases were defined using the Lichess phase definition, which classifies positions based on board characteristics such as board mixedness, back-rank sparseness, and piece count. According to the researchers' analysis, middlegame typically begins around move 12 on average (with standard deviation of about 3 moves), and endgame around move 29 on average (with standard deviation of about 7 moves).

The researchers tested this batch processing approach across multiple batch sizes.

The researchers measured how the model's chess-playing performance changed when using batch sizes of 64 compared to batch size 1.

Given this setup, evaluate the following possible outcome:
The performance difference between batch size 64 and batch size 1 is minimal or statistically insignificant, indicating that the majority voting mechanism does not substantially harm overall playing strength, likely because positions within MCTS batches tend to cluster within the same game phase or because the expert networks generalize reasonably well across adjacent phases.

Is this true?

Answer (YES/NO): YES